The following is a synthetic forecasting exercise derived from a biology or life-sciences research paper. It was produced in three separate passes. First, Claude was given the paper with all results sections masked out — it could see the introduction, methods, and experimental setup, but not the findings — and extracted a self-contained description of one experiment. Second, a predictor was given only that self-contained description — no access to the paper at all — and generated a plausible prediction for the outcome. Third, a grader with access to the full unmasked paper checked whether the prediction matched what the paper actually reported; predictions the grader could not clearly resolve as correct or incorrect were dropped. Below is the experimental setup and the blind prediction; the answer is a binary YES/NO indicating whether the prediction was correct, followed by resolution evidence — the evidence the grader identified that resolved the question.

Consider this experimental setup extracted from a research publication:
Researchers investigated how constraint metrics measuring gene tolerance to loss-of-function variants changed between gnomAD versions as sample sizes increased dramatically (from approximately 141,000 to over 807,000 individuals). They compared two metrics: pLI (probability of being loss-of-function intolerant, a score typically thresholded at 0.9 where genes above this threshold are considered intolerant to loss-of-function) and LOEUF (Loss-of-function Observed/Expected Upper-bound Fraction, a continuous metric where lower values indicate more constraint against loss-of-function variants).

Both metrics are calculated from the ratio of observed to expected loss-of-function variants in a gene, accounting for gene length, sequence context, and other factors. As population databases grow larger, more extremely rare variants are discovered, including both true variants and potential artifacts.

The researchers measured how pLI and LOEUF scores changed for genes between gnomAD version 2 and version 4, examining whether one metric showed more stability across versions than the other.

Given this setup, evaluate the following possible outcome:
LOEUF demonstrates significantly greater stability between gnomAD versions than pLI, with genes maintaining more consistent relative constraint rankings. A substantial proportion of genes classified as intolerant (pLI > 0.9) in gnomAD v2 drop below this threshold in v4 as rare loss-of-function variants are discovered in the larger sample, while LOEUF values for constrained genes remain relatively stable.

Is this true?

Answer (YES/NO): NO